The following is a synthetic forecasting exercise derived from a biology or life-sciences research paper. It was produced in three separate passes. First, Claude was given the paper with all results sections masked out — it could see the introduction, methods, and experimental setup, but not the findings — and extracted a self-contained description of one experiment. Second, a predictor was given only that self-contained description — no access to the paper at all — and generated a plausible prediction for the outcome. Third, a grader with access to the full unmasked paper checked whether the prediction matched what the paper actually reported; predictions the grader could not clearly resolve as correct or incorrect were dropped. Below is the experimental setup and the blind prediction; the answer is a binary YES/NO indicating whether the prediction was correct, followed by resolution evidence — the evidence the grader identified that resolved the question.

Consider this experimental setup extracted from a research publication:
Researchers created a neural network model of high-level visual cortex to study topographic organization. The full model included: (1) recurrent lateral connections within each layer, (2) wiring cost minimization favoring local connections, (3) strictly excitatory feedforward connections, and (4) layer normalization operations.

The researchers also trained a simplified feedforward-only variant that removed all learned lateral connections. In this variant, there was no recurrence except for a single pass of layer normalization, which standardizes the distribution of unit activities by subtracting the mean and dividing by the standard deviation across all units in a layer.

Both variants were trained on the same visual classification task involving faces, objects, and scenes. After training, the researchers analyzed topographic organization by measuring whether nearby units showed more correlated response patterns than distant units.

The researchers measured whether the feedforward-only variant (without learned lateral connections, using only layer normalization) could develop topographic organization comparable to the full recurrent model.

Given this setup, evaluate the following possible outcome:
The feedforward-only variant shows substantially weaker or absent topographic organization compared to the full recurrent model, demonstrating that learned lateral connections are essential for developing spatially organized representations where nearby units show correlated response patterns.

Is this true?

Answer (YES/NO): NO